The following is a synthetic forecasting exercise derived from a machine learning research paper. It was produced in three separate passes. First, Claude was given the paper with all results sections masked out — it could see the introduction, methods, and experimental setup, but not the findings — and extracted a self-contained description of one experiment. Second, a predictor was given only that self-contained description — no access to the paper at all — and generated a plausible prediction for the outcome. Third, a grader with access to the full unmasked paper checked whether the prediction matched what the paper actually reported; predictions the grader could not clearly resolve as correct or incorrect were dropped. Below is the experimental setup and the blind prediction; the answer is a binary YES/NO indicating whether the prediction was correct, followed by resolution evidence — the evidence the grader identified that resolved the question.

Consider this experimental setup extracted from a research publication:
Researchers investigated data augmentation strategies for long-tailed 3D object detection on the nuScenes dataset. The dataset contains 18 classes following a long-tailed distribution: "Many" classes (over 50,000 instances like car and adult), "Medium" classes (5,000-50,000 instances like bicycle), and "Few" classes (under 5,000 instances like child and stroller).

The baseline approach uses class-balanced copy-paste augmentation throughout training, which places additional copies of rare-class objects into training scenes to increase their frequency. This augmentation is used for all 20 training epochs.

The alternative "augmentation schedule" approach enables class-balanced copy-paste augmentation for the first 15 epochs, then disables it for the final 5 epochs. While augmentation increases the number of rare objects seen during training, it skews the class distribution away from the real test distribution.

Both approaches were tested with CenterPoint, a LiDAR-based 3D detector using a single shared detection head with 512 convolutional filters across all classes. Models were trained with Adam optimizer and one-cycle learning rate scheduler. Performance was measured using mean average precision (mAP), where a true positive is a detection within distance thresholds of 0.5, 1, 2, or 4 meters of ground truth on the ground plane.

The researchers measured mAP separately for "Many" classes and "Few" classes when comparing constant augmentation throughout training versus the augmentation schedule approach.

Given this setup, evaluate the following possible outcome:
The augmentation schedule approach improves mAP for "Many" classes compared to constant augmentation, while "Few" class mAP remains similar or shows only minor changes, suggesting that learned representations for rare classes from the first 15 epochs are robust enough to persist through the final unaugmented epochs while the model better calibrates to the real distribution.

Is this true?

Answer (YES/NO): NO